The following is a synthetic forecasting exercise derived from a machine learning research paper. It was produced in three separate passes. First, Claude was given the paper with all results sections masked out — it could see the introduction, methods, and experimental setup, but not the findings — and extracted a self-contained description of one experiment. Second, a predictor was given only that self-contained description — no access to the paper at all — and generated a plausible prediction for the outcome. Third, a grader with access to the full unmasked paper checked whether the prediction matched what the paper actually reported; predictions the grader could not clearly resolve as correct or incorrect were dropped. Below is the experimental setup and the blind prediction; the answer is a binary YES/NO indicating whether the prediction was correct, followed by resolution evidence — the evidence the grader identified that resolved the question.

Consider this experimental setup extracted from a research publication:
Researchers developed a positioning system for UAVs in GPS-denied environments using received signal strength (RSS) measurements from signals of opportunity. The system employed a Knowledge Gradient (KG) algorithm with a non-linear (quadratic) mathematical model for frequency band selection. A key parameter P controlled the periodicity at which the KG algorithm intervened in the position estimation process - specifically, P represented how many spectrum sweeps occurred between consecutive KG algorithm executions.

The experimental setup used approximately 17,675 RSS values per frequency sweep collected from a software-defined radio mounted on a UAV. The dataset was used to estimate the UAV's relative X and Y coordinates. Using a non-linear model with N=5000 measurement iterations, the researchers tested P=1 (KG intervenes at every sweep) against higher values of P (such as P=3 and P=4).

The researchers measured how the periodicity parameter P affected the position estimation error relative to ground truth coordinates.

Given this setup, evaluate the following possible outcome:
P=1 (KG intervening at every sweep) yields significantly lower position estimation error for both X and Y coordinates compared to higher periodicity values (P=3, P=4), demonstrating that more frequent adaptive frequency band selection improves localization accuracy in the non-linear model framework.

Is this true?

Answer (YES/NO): NO